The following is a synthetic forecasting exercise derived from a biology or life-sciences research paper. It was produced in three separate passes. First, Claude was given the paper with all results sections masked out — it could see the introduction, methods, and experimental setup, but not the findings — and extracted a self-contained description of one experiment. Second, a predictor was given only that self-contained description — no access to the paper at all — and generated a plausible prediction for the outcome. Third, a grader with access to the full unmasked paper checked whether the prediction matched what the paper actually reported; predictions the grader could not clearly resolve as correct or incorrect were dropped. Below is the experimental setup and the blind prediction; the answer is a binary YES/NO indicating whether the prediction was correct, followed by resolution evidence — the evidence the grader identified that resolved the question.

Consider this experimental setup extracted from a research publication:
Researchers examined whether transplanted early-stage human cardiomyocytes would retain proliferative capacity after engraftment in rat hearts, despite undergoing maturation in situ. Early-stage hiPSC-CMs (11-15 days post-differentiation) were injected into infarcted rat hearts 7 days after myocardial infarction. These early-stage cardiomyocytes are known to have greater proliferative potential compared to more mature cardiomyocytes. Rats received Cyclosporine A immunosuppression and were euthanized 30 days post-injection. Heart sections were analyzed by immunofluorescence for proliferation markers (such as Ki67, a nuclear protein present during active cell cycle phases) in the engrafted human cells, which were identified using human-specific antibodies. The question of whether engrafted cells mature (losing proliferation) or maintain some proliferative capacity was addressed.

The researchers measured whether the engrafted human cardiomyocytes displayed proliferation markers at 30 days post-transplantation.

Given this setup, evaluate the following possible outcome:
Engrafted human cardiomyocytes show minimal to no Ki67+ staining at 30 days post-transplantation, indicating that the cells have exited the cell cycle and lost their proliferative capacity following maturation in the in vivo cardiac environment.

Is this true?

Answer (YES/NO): NO